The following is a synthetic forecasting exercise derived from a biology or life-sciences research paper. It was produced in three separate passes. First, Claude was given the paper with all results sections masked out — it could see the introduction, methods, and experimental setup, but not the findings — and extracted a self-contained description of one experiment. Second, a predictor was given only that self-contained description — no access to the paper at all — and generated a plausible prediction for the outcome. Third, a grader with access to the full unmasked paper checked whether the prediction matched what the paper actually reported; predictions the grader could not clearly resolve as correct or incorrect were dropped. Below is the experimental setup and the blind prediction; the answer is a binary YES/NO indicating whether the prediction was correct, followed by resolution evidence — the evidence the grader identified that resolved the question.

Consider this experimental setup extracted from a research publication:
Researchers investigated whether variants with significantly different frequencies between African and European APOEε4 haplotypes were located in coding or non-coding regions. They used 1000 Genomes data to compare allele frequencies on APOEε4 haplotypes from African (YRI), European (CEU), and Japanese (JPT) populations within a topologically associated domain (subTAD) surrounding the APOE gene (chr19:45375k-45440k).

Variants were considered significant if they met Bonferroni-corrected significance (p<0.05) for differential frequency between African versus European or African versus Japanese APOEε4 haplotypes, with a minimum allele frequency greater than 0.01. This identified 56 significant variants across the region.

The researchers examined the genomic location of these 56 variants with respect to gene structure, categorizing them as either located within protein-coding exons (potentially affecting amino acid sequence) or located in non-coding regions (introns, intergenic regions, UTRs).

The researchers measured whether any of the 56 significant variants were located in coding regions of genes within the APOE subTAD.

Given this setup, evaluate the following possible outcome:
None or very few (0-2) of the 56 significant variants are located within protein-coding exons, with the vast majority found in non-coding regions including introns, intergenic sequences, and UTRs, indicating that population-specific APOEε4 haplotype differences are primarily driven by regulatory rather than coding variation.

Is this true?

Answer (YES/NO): YES